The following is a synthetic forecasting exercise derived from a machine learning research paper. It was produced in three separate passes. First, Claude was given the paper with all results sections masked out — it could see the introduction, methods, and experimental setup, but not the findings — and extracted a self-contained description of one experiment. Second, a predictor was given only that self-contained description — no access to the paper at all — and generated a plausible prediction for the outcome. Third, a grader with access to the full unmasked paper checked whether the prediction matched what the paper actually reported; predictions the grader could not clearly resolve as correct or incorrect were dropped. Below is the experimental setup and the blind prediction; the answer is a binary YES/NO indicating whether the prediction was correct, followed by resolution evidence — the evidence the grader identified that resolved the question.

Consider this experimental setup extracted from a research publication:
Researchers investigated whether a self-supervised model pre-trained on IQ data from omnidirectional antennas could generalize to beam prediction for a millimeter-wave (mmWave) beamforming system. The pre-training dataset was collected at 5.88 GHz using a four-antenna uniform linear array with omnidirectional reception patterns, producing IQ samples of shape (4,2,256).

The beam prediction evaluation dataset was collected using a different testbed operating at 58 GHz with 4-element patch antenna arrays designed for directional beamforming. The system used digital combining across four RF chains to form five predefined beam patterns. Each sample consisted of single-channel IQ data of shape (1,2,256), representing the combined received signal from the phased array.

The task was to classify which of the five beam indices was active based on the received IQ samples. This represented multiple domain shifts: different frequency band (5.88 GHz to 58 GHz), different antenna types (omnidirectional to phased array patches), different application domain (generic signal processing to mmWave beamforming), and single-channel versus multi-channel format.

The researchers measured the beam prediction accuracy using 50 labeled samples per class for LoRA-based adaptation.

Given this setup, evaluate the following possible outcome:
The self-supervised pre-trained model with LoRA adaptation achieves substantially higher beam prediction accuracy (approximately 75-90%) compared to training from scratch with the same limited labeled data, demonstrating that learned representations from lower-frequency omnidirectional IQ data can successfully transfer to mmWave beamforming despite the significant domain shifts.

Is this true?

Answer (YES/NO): NO